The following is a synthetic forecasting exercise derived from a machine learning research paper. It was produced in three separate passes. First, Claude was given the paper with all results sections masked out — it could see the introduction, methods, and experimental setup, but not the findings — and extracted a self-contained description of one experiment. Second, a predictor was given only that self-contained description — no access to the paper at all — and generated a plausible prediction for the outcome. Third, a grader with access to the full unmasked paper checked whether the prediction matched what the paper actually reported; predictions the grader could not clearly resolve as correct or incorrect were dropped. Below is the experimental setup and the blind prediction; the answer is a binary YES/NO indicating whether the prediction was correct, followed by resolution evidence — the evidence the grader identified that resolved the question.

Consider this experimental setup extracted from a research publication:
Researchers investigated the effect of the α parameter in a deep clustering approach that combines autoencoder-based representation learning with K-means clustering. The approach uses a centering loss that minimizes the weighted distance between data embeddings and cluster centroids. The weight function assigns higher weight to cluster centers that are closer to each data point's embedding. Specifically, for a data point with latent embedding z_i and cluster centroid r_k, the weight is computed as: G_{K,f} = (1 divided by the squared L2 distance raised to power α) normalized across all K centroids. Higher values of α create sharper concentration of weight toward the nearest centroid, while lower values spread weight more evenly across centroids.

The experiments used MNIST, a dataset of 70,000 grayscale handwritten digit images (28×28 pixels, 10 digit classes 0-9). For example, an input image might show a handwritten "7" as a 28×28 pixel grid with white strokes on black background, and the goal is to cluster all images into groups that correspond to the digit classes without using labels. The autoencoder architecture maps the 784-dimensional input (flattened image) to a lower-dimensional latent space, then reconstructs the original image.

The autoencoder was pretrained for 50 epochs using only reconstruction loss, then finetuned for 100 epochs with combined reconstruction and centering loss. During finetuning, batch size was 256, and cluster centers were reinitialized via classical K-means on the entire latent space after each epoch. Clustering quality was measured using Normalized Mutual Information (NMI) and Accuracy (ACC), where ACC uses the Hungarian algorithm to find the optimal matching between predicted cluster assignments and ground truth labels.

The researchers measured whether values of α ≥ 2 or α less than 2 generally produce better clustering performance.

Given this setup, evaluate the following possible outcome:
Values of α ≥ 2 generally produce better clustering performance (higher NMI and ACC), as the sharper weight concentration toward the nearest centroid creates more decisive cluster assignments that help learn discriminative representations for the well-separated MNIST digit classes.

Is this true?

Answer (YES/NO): YES